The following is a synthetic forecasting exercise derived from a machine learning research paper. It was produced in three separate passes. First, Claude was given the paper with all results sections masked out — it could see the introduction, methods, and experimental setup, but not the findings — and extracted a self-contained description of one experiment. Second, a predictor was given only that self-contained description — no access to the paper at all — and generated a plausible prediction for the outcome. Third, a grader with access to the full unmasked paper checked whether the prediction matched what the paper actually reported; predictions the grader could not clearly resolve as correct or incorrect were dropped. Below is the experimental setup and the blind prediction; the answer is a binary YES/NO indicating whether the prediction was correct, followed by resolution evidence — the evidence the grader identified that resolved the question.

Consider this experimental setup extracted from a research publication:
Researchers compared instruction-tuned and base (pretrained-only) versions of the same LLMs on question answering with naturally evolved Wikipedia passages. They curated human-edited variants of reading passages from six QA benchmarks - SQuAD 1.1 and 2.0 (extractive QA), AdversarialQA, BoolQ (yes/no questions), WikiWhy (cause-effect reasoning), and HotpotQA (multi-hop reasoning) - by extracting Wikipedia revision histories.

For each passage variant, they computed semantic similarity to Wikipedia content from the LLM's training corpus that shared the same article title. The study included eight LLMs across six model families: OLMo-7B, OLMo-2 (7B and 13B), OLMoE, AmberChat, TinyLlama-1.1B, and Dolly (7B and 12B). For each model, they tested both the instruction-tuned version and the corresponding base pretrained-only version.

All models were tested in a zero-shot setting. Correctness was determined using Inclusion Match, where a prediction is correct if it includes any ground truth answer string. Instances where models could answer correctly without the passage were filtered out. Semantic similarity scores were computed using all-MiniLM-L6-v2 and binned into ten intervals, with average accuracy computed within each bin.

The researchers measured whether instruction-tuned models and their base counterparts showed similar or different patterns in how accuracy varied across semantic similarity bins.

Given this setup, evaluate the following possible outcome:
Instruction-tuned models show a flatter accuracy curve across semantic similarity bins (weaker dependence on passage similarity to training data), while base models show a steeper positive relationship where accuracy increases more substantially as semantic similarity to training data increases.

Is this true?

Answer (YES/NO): NO